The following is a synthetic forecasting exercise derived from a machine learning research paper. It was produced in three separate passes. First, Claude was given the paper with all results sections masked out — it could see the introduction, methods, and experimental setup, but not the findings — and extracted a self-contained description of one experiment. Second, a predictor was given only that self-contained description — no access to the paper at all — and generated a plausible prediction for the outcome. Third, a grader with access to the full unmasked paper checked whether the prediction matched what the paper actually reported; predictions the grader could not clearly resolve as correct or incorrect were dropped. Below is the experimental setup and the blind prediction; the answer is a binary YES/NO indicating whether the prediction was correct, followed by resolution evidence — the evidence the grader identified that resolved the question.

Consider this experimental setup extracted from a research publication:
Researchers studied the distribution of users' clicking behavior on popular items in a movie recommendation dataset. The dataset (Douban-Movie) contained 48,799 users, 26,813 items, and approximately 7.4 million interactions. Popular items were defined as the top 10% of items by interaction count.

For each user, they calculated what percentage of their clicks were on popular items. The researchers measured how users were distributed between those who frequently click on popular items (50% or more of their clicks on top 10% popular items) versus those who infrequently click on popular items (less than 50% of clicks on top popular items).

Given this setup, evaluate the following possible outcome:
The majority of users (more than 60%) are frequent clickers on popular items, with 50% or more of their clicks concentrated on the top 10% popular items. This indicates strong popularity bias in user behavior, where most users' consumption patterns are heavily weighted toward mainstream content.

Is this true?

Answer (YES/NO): YES